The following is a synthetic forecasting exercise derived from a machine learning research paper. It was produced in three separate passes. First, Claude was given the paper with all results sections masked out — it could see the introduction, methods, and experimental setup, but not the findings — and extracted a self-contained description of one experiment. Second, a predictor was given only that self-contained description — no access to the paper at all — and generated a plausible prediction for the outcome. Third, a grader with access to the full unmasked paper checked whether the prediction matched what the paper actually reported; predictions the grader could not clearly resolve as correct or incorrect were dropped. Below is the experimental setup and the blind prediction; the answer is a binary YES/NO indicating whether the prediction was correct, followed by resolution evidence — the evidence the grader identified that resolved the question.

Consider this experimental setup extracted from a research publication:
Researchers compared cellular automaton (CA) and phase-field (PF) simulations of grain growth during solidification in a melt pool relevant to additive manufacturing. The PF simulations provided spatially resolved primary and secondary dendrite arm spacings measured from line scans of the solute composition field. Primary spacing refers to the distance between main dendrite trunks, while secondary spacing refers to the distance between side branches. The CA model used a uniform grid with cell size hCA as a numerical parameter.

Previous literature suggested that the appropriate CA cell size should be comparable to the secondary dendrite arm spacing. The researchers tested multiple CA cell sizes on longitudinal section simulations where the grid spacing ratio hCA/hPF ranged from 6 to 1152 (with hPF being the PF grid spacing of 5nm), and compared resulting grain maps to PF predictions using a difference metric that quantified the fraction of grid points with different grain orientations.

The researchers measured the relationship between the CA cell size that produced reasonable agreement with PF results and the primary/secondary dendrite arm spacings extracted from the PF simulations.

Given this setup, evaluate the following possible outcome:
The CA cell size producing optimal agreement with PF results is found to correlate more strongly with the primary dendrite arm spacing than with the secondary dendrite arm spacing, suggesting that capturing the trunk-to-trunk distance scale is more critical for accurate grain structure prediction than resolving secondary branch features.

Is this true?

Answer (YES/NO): NO